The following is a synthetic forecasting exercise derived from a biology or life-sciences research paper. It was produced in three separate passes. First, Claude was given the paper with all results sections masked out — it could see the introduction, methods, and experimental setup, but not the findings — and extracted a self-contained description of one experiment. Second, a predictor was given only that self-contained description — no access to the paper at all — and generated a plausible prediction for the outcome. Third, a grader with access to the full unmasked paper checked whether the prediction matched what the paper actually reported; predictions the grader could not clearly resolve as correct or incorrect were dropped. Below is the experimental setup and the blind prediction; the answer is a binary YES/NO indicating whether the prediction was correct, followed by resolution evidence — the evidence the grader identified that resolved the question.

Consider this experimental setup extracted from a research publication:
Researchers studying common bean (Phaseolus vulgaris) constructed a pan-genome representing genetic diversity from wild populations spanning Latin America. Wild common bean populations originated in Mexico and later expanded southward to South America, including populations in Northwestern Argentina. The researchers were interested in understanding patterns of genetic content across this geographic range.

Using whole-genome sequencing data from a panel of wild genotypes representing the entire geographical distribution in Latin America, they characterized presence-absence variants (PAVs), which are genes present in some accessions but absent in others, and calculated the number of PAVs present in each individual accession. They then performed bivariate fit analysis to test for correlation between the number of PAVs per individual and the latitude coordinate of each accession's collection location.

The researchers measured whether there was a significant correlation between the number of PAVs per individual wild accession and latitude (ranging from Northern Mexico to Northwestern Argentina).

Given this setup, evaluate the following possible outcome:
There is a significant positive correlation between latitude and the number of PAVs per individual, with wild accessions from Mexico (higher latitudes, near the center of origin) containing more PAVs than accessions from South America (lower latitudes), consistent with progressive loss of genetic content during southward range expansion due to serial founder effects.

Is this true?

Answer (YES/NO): YES